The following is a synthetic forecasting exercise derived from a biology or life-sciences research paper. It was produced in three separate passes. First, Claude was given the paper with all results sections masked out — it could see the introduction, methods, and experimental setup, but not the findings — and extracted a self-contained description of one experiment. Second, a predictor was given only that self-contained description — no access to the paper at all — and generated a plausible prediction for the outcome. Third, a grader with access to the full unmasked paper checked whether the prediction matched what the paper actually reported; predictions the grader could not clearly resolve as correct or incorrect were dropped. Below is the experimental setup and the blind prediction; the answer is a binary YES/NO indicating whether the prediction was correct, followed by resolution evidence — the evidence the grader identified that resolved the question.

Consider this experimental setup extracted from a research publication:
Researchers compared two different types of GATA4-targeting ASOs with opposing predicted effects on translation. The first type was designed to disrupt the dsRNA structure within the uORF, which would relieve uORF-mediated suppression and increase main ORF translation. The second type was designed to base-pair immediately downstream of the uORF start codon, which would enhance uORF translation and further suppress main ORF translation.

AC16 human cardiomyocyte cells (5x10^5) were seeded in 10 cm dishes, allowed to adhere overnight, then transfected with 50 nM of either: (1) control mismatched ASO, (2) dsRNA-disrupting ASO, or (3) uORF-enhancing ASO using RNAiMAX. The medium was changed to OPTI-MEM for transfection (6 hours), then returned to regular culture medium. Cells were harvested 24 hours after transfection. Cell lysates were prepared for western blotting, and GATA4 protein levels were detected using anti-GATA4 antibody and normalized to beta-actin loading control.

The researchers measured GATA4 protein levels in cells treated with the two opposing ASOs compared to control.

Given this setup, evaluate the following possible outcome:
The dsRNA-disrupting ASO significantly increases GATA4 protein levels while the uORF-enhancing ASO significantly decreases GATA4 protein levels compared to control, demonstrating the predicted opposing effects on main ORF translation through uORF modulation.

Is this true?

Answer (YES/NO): YES